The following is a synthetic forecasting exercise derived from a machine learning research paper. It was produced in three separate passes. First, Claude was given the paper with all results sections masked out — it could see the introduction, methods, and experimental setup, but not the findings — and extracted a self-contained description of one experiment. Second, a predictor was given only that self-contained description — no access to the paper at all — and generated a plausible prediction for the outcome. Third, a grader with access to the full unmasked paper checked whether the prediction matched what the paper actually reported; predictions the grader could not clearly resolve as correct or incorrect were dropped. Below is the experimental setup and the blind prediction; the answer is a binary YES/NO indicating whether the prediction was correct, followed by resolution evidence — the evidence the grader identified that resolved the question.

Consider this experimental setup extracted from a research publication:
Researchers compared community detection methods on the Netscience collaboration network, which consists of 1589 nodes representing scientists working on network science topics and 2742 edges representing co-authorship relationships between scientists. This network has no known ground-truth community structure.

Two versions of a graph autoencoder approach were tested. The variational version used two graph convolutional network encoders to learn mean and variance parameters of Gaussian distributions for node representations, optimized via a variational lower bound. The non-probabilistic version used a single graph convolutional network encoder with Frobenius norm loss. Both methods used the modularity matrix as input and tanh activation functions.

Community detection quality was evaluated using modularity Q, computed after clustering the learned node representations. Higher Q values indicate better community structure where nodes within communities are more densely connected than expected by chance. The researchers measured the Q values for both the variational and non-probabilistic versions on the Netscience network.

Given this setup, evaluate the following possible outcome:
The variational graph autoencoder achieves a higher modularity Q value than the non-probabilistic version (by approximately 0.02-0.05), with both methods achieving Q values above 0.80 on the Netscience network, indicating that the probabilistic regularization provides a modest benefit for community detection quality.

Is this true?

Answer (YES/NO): NO